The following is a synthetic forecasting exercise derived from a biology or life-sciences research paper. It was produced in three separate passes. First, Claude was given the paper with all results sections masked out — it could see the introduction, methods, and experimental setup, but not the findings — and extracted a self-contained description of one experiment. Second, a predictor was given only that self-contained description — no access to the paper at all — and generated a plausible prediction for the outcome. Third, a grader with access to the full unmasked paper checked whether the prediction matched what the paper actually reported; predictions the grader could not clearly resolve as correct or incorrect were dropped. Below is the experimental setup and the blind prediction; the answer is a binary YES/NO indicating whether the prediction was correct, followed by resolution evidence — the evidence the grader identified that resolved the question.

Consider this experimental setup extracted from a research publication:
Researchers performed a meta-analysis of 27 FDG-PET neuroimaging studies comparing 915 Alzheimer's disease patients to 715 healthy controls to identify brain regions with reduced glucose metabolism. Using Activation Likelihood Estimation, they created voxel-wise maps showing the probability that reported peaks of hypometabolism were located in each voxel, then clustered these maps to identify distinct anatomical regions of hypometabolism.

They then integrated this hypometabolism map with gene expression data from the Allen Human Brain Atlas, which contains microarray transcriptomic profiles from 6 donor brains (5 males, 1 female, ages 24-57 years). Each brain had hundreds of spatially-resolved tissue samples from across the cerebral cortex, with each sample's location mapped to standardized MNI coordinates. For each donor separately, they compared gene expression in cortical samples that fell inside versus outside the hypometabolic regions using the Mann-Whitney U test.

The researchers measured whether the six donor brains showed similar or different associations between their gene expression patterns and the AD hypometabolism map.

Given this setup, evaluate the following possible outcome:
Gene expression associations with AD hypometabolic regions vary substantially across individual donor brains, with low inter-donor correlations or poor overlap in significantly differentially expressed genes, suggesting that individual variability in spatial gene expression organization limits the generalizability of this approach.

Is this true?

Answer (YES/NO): YES